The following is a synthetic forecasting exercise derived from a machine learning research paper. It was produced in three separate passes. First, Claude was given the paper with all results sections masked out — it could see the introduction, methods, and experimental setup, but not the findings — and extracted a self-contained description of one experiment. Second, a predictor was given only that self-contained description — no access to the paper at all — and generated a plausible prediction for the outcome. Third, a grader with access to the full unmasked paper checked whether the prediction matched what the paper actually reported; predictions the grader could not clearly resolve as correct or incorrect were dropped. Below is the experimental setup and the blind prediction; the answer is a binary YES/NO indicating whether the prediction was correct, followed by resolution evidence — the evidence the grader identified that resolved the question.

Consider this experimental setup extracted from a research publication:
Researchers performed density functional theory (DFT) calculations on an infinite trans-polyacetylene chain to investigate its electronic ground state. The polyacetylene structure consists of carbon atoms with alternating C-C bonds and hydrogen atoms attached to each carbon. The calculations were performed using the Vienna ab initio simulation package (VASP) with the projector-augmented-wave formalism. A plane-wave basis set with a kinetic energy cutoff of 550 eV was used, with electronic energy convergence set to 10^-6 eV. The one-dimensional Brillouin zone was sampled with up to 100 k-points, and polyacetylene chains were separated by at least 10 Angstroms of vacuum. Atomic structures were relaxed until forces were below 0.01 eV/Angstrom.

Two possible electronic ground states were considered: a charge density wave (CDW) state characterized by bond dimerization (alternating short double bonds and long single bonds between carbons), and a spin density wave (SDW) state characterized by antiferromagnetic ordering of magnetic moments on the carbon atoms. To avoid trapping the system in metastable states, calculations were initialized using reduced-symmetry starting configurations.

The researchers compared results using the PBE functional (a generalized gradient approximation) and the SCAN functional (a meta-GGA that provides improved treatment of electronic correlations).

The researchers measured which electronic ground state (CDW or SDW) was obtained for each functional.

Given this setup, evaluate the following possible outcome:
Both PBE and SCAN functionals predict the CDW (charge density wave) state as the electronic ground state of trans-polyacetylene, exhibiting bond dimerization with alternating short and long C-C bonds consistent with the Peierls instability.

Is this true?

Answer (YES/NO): NO